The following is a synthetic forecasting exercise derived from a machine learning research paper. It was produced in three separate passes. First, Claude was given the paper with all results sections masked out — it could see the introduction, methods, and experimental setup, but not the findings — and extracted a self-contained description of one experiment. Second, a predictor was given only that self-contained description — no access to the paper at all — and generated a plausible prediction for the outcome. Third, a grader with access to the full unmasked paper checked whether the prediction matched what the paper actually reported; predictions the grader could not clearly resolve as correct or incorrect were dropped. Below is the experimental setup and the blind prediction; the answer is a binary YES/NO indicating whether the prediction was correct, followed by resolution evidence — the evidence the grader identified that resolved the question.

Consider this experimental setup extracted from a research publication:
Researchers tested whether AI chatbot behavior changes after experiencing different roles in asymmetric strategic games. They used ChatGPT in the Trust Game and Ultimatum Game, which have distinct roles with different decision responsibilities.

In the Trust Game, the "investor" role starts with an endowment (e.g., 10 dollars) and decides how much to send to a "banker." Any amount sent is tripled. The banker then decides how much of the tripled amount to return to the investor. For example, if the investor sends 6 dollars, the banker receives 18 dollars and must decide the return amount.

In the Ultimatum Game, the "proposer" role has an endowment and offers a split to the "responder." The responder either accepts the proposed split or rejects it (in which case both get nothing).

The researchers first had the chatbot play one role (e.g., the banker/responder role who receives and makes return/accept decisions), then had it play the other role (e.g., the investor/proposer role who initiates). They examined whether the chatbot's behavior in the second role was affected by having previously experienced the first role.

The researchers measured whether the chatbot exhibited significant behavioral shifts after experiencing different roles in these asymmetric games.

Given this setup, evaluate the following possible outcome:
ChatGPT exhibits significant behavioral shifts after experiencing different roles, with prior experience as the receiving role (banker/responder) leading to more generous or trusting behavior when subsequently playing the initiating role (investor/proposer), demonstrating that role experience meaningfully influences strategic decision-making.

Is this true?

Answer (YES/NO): NO